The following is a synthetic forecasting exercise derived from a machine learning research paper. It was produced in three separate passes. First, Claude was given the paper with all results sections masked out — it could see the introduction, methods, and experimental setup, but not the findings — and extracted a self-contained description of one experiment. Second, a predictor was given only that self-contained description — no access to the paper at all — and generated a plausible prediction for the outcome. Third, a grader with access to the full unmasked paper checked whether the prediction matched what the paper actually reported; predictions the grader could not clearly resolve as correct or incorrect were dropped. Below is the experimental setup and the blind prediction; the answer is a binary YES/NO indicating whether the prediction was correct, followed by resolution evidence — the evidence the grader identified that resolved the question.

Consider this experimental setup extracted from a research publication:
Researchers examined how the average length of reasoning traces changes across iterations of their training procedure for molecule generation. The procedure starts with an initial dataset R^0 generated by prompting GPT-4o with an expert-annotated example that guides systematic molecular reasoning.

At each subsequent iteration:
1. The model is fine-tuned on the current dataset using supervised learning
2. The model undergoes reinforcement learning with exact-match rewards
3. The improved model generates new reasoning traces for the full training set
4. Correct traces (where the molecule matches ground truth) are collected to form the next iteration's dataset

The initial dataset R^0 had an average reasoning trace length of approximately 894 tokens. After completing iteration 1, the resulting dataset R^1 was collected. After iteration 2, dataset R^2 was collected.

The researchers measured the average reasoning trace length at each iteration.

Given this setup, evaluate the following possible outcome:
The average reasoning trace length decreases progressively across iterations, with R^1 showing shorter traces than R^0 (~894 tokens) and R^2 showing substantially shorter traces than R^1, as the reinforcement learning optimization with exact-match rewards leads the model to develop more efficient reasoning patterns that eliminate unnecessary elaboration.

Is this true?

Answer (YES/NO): NO